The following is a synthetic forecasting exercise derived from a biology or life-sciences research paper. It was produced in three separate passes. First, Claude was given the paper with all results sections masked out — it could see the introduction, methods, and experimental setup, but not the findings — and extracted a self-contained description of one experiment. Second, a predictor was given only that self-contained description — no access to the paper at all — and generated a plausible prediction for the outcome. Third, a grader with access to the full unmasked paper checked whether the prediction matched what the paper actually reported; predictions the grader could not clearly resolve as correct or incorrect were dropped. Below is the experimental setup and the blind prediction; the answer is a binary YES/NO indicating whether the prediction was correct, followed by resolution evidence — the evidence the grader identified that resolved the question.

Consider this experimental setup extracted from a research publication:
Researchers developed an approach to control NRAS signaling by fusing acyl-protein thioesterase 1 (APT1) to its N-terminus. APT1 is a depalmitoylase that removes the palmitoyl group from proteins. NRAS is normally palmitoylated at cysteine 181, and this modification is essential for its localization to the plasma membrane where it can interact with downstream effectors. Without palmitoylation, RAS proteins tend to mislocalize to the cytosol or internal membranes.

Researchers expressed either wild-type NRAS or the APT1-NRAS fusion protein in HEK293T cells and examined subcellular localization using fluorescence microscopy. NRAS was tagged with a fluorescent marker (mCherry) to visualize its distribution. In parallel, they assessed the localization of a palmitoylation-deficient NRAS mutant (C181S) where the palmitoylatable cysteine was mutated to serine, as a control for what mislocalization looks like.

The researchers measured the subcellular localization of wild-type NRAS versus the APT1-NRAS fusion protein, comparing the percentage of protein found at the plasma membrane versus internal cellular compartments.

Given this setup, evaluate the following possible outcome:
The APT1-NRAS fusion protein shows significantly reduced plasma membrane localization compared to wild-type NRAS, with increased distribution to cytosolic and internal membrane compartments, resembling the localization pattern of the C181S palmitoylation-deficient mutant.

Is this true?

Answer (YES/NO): YES